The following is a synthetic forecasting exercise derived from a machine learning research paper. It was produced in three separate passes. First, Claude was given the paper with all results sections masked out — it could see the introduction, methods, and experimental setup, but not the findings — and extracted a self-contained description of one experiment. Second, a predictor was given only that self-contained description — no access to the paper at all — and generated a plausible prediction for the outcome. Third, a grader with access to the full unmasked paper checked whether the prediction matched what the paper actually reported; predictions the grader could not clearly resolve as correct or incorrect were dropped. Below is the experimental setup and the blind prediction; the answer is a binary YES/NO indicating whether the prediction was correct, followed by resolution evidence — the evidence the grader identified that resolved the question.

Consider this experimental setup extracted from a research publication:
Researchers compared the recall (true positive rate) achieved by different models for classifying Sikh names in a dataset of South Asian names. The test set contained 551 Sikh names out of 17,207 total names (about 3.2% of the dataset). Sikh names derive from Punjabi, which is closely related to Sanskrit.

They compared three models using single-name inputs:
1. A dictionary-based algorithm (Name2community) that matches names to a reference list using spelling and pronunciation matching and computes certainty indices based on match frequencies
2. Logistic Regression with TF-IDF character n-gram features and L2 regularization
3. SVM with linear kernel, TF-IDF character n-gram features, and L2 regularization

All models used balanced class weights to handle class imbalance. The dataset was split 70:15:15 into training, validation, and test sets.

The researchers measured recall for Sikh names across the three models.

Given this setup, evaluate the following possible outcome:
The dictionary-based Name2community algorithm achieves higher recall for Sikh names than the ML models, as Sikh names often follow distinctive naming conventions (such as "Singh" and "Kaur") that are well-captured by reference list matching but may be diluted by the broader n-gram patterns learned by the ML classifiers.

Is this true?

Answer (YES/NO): NO